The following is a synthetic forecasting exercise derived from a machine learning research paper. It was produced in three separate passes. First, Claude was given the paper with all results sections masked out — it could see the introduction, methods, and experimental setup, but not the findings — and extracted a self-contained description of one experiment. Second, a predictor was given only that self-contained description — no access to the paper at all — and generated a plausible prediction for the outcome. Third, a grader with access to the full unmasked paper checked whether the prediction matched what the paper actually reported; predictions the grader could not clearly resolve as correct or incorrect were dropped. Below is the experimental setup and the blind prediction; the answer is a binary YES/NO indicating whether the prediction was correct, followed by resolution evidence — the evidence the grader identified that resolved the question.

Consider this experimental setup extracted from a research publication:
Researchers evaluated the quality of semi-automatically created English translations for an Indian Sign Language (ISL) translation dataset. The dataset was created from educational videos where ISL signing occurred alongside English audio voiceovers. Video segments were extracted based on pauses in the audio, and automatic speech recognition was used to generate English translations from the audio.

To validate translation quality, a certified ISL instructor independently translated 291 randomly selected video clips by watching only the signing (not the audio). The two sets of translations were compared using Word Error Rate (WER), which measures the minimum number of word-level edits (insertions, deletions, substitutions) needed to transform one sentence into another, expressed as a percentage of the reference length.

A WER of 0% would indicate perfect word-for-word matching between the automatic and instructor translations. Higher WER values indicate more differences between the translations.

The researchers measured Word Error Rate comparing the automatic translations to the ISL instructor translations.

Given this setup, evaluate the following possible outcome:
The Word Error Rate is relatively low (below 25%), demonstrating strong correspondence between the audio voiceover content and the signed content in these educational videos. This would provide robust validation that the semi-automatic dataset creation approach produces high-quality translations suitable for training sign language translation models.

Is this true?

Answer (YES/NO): NO